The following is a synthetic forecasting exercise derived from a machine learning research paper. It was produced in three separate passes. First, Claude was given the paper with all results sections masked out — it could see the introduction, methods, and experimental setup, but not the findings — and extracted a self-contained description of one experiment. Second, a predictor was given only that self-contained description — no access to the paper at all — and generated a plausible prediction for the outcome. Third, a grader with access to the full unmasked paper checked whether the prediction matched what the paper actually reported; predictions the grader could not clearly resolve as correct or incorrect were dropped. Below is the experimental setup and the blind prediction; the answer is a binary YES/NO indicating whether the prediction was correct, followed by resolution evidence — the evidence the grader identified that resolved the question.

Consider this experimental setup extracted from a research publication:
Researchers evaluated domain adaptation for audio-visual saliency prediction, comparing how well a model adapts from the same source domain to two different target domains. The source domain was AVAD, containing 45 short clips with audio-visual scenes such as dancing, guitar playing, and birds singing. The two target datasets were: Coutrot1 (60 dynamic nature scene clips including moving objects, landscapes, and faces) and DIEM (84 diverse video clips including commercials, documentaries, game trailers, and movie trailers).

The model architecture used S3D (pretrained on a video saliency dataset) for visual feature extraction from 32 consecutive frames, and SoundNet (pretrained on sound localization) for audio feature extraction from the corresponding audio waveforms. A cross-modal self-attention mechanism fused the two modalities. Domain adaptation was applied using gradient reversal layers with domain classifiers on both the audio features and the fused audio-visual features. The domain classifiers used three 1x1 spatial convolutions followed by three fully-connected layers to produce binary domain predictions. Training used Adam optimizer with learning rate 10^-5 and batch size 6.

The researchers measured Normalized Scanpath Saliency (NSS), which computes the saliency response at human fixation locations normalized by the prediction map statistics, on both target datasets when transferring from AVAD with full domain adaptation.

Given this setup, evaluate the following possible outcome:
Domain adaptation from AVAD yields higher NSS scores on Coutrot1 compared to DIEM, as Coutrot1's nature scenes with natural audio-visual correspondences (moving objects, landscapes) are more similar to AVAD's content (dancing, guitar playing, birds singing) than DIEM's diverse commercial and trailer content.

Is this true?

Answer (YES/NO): YES